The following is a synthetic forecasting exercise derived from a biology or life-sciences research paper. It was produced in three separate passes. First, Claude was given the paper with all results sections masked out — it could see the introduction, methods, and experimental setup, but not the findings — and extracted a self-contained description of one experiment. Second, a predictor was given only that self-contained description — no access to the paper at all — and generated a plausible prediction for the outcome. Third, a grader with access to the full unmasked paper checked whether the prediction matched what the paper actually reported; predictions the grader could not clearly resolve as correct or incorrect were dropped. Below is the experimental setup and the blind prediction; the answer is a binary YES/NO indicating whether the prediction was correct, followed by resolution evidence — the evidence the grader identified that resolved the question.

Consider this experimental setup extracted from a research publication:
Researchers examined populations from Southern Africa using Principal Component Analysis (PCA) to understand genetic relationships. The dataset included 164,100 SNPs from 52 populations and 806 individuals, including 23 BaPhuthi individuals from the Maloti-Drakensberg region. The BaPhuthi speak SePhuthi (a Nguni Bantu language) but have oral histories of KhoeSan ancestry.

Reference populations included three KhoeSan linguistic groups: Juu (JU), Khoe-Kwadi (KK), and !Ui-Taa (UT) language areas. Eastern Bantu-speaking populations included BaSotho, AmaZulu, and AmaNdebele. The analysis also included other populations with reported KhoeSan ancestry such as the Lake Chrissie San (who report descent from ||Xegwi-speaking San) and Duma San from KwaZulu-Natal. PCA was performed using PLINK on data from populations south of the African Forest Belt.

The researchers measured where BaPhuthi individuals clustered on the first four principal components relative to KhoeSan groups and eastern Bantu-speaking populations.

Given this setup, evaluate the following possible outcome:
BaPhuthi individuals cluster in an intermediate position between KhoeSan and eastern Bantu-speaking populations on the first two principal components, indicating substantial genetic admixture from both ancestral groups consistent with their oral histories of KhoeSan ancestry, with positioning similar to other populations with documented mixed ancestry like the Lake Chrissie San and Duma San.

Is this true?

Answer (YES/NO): NO